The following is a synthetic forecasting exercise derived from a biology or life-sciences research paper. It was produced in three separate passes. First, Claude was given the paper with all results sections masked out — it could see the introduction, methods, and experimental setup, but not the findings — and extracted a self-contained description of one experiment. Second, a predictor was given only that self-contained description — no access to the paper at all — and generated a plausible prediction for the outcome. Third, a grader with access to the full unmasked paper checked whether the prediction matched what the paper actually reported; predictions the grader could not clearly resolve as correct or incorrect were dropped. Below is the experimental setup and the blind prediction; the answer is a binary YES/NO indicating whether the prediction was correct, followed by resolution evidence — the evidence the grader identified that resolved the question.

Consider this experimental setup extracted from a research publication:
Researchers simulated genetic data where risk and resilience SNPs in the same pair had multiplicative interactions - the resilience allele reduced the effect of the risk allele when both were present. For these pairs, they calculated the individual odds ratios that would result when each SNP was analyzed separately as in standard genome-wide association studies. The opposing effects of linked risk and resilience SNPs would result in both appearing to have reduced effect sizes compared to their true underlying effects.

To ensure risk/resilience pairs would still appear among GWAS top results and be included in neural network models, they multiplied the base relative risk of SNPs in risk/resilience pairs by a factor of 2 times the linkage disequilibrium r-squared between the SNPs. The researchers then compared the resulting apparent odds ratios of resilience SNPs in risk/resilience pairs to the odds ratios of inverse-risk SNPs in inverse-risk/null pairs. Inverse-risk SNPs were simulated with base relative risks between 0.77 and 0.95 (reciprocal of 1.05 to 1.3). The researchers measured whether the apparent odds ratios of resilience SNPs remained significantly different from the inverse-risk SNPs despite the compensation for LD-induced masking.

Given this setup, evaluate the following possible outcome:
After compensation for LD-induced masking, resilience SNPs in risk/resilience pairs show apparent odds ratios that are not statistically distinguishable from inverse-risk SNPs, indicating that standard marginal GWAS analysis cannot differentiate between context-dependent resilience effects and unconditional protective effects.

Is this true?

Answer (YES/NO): NO